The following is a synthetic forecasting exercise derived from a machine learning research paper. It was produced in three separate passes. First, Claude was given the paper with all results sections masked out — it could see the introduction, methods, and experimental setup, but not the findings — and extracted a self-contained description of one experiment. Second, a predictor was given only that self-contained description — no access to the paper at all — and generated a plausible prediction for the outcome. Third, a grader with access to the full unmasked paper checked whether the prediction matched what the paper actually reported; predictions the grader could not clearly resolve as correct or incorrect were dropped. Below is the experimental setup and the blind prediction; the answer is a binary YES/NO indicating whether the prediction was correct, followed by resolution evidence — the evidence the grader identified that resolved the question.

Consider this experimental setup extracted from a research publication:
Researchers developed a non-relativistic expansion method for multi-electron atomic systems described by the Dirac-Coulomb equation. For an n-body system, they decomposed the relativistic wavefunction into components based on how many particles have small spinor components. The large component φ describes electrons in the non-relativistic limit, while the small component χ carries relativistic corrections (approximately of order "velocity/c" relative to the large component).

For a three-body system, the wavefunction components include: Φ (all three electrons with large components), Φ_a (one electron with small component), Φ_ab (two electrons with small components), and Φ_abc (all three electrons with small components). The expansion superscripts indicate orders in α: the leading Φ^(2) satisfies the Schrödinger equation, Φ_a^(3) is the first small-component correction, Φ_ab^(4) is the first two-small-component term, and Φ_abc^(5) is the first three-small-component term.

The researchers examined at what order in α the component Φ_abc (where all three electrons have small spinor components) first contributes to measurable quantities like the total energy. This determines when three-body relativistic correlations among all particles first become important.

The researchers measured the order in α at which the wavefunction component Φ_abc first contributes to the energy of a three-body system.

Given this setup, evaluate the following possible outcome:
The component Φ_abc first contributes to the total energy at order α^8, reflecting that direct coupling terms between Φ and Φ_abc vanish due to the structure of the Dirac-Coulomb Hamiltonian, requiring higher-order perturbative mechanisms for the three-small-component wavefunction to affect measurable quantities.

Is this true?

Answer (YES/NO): NO